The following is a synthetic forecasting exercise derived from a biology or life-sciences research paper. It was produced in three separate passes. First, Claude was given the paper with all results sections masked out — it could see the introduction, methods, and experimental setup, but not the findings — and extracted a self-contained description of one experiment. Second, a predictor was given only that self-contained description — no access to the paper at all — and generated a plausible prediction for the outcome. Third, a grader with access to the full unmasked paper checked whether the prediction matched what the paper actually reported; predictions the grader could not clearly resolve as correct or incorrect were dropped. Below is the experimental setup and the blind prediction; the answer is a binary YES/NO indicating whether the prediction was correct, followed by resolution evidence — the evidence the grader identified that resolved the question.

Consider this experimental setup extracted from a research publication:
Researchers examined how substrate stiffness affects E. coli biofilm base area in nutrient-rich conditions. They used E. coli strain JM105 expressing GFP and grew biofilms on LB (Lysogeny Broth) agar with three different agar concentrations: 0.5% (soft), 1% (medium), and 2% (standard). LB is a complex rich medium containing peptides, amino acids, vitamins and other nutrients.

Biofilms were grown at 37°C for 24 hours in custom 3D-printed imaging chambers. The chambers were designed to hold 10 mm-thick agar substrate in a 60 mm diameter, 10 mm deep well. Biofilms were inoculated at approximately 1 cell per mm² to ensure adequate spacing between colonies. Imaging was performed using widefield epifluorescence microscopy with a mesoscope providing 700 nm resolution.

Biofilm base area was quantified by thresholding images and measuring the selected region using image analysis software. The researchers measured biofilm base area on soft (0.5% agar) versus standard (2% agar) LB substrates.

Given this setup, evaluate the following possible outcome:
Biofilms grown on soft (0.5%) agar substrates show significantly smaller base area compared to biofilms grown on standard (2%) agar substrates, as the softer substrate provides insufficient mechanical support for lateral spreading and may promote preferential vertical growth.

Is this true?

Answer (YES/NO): NO